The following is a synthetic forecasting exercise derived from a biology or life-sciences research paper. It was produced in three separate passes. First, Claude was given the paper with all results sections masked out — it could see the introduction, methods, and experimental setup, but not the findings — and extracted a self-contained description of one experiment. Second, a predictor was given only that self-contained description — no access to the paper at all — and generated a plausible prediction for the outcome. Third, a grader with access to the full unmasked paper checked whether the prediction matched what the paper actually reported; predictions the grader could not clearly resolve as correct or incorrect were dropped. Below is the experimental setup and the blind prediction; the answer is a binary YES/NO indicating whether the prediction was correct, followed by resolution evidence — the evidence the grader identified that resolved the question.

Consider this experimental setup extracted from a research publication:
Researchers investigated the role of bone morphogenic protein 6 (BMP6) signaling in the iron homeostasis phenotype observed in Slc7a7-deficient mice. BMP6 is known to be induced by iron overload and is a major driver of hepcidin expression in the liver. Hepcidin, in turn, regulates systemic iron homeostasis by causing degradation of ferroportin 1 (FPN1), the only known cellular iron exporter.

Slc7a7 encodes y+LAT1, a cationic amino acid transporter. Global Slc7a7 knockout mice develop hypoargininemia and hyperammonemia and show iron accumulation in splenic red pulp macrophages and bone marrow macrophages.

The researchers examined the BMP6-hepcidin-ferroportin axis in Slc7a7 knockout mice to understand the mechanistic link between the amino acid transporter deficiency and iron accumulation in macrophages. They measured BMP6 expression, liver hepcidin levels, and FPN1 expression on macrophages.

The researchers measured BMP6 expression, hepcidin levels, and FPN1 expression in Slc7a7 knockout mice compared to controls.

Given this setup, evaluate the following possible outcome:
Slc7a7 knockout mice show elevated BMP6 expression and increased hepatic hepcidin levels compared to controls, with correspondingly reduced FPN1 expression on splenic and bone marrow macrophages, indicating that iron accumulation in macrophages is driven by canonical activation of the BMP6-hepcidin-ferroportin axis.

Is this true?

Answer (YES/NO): YES